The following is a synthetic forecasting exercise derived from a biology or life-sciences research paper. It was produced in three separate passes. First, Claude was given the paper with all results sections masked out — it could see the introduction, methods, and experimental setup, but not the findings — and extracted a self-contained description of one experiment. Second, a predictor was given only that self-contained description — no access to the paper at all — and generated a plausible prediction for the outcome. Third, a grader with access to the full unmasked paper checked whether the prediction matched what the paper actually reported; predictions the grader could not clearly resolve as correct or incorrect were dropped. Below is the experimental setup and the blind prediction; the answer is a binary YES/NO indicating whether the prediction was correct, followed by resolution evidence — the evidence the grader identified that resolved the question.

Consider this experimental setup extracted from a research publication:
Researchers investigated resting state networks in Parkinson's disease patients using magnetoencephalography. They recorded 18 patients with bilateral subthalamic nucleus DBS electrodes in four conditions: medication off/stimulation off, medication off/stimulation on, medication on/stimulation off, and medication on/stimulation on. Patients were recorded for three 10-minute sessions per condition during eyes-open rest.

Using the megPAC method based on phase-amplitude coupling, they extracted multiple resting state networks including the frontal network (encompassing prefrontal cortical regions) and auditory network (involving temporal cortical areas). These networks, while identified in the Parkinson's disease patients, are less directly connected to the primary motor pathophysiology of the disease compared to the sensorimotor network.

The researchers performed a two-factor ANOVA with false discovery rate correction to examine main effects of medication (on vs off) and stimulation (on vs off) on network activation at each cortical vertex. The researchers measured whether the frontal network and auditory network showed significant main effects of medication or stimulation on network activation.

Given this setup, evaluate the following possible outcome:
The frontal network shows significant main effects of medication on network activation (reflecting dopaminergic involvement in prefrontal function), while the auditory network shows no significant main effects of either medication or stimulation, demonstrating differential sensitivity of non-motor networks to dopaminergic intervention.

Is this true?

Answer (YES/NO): NO